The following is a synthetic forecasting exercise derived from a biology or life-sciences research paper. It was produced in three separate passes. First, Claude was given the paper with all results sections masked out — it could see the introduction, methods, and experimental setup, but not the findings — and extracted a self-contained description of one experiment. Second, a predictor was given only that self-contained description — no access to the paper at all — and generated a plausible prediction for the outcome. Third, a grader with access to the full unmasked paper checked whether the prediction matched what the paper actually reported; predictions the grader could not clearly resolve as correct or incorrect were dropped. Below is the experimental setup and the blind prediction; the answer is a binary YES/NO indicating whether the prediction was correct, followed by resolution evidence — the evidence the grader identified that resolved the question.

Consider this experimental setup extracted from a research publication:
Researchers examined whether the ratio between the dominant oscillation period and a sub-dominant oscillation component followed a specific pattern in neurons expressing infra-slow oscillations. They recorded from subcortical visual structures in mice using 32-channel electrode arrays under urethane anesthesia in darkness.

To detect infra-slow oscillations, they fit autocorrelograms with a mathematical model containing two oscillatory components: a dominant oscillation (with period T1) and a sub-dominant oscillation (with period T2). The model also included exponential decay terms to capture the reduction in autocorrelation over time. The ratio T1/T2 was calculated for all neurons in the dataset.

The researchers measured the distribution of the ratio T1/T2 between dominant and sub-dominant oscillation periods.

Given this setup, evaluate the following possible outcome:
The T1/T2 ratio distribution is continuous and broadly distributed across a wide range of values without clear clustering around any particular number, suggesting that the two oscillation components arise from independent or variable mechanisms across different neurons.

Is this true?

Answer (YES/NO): NO